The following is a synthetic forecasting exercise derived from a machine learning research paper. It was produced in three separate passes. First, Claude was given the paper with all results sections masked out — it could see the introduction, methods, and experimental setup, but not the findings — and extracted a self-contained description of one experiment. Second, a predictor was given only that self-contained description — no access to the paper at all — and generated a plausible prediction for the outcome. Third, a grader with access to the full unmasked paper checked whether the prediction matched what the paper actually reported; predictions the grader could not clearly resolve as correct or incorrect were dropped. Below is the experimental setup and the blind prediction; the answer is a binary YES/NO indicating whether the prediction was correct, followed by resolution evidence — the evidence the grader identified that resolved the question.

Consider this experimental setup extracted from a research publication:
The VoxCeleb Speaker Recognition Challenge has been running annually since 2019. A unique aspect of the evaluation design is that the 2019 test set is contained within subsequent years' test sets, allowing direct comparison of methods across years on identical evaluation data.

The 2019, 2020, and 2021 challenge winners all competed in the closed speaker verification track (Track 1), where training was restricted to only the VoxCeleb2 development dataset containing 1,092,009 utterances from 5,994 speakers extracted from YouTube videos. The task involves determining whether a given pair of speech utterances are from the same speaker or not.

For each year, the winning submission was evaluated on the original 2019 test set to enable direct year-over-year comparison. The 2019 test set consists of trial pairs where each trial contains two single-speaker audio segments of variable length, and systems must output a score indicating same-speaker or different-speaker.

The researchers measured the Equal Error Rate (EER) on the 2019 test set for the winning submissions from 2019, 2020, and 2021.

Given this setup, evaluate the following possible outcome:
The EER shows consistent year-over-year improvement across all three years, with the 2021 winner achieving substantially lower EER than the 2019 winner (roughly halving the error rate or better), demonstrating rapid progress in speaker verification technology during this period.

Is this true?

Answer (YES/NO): YES